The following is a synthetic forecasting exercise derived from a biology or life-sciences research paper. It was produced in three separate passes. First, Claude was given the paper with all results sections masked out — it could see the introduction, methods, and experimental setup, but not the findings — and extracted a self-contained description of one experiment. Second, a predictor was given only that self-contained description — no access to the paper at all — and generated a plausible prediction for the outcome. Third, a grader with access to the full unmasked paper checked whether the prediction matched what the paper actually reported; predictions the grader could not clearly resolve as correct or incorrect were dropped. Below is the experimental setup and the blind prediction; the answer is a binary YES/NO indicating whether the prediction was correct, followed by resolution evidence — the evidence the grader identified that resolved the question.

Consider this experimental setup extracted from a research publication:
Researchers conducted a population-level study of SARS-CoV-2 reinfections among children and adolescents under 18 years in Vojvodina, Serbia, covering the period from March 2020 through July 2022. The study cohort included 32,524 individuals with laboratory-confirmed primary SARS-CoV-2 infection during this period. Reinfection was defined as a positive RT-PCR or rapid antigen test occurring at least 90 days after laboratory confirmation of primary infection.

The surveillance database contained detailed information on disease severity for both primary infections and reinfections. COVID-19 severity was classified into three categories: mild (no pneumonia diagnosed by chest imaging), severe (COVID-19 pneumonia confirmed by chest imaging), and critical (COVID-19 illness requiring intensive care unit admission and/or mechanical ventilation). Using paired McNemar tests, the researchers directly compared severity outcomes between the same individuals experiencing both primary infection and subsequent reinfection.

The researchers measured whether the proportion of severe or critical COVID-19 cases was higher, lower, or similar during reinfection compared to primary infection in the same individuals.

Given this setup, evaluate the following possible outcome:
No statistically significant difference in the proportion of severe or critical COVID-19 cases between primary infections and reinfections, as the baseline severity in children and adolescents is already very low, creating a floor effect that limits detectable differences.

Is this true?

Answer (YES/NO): NO